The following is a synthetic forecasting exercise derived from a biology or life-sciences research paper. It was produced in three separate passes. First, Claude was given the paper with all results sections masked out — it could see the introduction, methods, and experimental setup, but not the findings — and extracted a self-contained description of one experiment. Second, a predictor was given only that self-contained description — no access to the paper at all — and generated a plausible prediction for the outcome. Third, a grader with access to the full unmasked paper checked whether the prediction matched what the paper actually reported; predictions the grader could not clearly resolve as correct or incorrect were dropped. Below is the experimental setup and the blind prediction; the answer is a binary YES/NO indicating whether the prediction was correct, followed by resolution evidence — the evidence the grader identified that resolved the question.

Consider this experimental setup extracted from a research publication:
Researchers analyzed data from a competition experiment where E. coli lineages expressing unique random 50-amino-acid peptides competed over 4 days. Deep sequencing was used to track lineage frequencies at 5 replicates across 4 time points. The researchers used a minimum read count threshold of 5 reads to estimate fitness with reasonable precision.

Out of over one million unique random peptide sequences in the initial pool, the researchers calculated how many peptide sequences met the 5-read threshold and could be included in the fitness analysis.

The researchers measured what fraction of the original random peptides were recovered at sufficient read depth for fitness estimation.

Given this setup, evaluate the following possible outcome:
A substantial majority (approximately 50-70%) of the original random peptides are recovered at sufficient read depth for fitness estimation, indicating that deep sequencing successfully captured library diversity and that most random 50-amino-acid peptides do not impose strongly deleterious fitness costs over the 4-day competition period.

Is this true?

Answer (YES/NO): NO